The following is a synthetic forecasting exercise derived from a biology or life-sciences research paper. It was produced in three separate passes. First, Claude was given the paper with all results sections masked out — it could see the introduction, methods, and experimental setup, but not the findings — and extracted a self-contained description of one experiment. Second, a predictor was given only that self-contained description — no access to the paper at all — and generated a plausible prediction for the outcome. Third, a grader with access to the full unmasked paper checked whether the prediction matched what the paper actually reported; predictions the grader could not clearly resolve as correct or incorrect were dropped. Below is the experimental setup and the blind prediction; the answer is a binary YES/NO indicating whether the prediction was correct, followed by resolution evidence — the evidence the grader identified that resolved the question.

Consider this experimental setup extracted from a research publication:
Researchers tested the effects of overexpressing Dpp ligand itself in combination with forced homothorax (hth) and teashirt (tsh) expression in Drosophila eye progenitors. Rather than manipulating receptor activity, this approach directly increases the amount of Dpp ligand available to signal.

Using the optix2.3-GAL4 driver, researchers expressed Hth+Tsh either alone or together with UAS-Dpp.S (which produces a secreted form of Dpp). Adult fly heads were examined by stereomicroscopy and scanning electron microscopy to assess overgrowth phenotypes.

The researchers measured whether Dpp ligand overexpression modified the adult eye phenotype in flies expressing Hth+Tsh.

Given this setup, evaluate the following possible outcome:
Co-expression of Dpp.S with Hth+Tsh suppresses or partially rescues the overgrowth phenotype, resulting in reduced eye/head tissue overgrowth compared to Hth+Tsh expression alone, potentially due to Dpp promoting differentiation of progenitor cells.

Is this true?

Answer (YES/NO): NO